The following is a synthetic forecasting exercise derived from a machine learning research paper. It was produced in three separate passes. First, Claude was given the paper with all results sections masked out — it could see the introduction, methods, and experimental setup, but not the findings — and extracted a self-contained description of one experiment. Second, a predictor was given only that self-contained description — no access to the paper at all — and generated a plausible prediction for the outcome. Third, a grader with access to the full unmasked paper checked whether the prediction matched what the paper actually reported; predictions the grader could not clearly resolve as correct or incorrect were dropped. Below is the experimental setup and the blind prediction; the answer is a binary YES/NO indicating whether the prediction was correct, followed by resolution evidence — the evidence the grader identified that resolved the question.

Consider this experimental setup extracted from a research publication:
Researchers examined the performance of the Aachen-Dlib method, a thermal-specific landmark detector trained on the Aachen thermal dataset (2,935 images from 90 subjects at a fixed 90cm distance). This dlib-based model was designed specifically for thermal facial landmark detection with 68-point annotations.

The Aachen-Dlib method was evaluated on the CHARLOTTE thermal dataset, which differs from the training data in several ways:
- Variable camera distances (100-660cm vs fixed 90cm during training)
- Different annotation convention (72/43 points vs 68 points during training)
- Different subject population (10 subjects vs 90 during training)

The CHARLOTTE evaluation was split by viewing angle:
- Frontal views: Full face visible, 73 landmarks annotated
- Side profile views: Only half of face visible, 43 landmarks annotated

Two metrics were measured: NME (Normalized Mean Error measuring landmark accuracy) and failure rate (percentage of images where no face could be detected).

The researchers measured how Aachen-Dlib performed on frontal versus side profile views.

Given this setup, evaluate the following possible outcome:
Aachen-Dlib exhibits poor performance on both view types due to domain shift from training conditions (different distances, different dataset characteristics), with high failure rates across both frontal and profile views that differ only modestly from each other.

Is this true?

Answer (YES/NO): NO